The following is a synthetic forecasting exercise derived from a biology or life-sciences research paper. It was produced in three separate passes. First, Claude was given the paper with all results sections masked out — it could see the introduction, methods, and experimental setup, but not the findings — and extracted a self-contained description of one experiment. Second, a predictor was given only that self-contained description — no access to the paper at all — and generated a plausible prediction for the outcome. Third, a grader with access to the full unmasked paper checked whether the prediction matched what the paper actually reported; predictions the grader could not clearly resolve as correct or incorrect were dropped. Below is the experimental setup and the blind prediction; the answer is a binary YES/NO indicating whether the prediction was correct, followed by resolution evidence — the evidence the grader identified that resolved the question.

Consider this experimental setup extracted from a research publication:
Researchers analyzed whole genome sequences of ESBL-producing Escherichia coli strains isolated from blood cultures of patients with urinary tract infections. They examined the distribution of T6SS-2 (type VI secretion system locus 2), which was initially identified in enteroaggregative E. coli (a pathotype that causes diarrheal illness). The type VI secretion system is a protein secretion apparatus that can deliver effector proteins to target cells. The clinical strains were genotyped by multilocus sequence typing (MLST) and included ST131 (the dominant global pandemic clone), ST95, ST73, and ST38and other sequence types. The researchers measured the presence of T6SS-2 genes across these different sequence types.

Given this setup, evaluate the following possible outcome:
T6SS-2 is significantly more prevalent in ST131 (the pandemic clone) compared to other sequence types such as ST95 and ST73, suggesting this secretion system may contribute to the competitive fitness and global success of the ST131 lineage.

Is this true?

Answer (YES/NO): NO